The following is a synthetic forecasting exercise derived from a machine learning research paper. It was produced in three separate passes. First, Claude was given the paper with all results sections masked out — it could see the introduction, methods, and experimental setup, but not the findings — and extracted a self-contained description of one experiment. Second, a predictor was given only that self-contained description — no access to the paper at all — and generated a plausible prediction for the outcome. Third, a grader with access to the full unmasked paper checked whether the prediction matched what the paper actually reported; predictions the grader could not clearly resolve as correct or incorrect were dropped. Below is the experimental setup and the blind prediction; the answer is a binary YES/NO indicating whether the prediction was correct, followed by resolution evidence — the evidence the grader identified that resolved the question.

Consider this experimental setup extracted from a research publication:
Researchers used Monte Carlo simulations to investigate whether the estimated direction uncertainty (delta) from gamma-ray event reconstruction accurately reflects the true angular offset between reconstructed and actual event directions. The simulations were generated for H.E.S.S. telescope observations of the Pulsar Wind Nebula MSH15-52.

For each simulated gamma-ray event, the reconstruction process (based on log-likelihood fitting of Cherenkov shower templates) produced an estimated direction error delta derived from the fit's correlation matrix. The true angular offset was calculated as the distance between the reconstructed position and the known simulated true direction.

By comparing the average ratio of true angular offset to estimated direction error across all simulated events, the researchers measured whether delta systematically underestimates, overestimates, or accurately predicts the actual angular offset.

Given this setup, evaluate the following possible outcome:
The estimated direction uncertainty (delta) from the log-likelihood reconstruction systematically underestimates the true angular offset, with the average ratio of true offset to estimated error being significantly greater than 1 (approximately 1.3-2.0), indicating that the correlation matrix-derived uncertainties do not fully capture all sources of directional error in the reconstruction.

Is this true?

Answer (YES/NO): YES